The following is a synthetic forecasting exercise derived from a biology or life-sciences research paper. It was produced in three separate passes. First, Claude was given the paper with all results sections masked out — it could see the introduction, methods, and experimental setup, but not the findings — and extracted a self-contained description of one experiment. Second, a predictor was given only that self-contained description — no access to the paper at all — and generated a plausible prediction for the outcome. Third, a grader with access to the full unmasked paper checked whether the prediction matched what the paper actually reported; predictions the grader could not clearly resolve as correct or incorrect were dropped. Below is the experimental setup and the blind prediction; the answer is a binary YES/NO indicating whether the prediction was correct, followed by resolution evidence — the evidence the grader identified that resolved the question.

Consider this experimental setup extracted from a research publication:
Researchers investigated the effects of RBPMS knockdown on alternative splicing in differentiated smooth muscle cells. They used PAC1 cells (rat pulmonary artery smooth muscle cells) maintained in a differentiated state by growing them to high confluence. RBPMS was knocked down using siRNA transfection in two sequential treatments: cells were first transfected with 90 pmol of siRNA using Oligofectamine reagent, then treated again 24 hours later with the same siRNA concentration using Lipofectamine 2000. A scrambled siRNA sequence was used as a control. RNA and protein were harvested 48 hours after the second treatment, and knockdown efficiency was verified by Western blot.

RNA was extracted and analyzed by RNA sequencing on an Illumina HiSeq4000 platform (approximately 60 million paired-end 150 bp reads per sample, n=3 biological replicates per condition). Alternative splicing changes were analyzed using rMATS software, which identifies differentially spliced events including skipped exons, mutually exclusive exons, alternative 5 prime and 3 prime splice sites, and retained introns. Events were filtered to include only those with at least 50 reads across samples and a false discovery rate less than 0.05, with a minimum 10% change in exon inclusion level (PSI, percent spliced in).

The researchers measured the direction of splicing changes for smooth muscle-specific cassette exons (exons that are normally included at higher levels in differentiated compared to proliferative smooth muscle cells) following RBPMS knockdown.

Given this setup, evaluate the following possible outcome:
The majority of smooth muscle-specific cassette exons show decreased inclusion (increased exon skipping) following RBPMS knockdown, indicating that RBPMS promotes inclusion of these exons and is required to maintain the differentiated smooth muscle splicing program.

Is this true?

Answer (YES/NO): YES